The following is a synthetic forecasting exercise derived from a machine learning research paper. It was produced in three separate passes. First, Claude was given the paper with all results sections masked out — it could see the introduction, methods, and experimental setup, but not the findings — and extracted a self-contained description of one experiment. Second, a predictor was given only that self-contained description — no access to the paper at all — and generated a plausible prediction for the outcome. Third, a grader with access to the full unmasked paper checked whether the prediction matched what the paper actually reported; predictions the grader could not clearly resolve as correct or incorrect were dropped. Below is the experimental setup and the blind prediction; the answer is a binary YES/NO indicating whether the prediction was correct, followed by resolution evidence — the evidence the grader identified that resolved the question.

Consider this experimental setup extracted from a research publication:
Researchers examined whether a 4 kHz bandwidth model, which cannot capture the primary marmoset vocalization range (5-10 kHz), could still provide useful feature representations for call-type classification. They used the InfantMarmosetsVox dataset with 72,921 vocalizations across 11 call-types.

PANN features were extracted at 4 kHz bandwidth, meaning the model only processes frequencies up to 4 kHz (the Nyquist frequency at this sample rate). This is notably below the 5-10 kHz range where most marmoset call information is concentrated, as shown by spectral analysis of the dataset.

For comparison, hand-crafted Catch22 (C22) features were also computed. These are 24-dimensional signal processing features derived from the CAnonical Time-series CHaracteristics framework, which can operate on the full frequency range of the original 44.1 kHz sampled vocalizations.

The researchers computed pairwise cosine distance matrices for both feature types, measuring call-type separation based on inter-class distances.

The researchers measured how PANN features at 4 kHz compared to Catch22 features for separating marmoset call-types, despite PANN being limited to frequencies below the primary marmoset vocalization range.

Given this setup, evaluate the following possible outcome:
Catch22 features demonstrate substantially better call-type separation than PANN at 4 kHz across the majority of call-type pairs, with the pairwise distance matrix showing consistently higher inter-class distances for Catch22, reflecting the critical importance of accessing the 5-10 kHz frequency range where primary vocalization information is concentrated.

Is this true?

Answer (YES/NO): NO